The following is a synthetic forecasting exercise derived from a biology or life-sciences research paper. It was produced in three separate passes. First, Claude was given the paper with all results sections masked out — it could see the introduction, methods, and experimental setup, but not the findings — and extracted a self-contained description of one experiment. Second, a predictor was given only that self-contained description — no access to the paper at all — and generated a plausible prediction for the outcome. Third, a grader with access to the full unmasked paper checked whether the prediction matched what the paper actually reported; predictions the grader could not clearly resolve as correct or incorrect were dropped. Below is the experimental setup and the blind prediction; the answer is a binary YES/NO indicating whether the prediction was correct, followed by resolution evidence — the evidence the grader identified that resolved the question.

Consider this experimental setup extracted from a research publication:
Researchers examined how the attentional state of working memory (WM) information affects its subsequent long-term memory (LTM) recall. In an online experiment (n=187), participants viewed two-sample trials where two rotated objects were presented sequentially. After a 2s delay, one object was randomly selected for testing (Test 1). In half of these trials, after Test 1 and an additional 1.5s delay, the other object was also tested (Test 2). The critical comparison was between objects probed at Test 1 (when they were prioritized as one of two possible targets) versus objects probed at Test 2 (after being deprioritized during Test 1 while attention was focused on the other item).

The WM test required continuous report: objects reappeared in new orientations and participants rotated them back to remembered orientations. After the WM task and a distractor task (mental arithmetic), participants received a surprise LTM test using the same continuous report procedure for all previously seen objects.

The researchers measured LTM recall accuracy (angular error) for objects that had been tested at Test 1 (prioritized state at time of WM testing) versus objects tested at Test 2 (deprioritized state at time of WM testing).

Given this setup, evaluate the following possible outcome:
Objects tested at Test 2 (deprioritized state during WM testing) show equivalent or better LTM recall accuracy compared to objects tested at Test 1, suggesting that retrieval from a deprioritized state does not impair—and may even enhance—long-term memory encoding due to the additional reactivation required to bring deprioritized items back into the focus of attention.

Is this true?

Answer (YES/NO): YES